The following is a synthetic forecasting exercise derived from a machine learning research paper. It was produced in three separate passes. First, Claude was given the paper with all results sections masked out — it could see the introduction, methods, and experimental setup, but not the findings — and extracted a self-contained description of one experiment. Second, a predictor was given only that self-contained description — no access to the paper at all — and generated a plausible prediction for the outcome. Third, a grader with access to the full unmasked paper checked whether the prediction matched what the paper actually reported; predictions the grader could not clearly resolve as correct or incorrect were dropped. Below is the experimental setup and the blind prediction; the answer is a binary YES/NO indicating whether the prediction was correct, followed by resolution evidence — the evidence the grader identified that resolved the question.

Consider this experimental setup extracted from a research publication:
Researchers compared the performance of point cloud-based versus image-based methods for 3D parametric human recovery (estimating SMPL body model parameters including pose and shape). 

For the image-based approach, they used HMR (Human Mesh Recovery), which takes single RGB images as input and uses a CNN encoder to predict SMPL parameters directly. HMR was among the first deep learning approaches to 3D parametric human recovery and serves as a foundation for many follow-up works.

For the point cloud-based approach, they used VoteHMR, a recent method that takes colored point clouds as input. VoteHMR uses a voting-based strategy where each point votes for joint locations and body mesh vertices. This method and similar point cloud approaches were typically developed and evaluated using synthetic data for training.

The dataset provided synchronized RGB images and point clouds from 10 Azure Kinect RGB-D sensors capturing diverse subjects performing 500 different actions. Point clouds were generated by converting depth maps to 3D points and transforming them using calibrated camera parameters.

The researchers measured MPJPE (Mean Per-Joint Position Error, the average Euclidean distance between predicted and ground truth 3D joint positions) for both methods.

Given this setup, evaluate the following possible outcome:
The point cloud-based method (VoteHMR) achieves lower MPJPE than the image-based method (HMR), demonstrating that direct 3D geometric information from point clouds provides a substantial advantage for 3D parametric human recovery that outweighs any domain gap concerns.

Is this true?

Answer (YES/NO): NO